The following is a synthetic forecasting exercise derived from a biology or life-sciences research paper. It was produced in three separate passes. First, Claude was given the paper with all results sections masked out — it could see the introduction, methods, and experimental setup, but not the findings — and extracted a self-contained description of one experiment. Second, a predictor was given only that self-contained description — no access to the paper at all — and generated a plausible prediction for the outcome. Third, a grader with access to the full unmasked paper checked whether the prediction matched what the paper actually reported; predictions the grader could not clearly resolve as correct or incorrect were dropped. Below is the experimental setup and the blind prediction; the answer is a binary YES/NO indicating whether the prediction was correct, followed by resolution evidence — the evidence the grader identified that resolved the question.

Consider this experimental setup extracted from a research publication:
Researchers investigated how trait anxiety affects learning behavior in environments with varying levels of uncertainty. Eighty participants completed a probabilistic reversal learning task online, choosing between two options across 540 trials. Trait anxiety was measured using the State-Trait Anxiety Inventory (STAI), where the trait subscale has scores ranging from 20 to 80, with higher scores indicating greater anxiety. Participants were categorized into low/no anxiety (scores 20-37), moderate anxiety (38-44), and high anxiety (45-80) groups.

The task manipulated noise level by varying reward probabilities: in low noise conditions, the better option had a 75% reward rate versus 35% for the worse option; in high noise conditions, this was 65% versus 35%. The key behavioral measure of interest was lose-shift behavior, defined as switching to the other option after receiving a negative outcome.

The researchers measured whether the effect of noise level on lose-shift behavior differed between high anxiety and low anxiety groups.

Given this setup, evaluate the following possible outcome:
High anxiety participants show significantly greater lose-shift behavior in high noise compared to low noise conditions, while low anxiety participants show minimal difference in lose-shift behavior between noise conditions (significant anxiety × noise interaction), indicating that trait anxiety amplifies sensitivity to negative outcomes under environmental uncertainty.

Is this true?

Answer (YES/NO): YES